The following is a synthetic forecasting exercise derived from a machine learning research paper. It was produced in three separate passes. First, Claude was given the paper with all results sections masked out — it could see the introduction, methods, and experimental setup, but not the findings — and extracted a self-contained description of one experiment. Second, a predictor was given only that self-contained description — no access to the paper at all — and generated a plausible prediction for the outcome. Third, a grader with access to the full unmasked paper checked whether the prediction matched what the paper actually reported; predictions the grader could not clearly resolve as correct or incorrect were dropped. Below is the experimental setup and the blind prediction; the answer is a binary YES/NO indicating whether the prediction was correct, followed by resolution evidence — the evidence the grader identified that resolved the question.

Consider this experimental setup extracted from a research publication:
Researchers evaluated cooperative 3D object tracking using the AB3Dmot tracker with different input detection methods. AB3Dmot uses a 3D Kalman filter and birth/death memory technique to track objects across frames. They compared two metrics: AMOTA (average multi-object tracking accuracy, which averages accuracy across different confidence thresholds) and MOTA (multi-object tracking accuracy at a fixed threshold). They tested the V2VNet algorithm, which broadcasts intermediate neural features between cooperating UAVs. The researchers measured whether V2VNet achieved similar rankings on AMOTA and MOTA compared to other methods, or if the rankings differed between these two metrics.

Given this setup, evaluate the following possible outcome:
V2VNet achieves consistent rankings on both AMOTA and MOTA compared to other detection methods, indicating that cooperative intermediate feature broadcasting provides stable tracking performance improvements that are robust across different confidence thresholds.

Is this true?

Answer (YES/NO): NO